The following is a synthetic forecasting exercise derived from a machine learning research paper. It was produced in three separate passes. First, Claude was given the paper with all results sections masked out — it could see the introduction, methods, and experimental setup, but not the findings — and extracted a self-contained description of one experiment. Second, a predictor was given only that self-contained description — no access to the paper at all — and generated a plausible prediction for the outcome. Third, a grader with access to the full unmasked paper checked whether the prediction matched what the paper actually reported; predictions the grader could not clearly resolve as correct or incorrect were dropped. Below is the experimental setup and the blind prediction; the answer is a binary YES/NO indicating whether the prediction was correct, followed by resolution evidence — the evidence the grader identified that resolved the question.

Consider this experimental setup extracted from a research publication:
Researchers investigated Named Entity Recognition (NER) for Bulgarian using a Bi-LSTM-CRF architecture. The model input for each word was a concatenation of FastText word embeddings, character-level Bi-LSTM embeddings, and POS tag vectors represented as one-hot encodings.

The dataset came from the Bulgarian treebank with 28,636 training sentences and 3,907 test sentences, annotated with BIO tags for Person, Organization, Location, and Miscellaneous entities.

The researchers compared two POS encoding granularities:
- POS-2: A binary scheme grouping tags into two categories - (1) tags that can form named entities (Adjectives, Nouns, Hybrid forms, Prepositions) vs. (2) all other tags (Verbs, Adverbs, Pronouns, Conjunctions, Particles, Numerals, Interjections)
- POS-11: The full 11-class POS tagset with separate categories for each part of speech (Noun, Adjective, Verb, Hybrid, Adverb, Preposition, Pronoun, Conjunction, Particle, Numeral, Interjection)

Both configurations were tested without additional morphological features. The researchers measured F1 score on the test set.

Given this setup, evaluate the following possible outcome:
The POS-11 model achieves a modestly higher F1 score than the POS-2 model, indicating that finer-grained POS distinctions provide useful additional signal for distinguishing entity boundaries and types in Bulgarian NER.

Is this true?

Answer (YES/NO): YES